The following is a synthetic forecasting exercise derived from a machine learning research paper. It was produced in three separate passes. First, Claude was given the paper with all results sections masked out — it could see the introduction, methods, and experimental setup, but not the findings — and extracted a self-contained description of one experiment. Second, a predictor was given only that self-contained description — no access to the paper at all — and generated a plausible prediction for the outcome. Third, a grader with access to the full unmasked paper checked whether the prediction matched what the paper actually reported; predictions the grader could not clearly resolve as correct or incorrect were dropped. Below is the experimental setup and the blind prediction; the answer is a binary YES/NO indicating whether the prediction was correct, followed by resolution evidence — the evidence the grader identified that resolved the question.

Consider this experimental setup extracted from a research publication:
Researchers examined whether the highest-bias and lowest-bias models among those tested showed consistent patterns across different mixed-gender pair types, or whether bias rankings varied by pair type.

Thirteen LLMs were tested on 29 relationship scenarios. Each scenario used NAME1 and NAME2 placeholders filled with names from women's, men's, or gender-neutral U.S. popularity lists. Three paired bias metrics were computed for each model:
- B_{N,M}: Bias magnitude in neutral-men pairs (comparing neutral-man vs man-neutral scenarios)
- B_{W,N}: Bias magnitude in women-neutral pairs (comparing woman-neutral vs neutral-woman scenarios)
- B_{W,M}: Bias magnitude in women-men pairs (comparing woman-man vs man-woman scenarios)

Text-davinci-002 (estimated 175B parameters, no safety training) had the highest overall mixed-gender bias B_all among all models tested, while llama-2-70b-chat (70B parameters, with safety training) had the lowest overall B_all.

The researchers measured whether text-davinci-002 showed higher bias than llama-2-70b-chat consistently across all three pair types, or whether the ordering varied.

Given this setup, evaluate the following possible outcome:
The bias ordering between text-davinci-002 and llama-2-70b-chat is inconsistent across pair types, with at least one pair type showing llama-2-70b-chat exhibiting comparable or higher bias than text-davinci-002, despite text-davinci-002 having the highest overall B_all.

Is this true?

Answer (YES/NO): NO